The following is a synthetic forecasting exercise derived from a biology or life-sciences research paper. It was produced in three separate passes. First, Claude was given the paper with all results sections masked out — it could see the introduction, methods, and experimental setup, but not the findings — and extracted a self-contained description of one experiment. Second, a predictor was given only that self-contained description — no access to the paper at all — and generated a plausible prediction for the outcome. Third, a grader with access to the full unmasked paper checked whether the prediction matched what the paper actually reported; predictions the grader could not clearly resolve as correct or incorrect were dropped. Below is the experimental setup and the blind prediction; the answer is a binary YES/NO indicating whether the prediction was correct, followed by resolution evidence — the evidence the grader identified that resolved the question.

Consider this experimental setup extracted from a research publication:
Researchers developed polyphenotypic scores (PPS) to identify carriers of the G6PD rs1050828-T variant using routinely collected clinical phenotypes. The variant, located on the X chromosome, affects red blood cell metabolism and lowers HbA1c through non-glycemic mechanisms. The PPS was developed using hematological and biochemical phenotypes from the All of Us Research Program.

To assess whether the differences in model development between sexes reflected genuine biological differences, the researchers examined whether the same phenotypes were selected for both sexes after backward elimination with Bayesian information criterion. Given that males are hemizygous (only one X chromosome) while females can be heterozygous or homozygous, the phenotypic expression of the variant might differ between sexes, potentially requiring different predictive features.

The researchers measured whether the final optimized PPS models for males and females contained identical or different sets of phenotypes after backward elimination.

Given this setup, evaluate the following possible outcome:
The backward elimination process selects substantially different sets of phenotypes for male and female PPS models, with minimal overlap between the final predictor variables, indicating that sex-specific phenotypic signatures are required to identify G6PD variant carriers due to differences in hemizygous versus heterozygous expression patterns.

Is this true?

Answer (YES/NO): NO